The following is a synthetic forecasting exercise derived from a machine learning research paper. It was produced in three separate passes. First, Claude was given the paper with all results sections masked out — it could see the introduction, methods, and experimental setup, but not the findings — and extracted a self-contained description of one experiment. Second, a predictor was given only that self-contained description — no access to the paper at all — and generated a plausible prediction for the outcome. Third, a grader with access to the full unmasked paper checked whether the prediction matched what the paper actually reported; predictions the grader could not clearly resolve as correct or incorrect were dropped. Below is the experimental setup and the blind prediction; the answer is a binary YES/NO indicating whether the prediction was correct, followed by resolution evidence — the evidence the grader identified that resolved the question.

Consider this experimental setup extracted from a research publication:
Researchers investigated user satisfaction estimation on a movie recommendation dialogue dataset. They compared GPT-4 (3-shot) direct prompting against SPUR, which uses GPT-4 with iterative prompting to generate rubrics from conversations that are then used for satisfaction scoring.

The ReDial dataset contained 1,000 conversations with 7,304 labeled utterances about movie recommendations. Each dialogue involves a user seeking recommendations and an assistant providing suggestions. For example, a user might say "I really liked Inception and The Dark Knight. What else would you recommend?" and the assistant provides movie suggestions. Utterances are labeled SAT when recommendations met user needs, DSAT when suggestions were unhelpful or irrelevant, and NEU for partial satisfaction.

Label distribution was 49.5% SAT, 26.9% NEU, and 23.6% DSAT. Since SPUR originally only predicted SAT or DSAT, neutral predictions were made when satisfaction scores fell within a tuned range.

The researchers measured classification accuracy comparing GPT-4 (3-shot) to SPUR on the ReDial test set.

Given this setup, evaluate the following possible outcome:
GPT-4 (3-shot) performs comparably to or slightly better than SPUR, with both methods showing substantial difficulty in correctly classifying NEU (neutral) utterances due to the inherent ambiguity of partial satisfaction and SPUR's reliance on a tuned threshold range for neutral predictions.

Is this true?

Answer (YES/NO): NO